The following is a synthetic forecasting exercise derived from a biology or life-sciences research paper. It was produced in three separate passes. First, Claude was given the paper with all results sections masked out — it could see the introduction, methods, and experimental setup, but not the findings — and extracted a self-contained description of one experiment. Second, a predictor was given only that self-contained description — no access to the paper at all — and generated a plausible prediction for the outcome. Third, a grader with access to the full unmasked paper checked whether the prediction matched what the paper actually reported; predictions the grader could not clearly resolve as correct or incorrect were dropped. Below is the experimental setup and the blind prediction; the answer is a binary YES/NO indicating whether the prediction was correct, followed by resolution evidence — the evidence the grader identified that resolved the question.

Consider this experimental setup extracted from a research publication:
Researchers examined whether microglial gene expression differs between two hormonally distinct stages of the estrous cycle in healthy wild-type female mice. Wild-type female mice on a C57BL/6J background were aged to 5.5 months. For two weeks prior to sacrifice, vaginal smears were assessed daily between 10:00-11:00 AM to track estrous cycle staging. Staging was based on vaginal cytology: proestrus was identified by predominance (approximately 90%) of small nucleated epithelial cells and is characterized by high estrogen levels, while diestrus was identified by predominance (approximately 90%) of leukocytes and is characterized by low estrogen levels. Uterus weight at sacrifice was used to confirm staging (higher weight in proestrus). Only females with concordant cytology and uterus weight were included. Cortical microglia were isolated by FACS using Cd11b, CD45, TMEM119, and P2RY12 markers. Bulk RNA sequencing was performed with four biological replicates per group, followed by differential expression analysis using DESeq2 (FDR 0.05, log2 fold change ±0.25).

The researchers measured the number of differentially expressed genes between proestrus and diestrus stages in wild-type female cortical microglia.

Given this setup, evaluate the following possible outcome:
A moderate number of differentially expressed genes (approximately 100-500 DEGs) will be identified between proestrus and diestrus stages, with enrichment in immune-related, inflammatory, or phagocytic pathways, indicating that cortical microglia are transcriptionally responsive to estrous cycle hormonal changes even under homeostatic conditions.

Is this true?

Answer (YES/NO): NO